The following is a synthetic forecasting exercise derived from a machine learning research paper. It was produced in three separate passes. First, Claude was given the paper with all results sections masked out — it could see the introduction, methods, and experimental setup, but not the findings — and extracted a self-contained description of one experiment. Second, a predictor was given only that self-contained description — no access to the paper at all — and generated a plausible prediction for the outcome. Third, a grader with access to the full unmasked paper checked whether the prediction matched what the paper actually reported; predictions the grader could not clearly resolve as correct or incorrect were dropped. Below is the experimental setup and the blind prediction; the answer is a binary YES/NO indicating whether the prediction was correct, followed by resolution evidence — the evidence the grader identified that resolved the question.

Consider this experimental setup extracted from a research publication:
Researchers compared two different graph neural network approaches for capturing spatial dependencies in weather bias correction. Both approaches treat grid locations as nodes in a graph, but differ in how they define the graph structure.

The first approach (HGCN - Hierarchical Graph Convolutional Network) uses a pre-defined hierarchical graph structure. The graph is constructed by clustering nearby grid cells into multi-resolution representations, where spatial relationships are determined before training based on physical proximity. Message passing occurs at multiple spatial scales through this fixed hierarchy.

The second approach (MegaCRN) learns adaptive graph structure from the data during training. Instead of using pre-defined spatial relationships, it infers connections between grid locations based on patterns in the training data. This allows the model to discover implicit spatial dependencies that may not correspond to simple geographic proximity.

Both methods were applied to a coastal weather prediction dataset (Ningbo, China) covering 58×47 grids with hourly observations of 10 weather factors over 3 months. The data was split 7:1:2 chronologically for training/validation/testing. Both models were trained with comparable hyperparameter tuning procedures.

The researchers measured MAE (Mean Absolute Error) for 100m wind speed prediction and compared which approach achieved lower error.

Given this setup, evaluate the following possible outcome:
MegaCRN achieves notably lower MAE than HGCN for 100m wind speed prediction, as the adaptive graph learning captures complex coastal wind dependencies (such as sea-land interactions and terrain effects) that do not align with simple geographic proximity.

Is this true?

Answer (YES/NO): NO